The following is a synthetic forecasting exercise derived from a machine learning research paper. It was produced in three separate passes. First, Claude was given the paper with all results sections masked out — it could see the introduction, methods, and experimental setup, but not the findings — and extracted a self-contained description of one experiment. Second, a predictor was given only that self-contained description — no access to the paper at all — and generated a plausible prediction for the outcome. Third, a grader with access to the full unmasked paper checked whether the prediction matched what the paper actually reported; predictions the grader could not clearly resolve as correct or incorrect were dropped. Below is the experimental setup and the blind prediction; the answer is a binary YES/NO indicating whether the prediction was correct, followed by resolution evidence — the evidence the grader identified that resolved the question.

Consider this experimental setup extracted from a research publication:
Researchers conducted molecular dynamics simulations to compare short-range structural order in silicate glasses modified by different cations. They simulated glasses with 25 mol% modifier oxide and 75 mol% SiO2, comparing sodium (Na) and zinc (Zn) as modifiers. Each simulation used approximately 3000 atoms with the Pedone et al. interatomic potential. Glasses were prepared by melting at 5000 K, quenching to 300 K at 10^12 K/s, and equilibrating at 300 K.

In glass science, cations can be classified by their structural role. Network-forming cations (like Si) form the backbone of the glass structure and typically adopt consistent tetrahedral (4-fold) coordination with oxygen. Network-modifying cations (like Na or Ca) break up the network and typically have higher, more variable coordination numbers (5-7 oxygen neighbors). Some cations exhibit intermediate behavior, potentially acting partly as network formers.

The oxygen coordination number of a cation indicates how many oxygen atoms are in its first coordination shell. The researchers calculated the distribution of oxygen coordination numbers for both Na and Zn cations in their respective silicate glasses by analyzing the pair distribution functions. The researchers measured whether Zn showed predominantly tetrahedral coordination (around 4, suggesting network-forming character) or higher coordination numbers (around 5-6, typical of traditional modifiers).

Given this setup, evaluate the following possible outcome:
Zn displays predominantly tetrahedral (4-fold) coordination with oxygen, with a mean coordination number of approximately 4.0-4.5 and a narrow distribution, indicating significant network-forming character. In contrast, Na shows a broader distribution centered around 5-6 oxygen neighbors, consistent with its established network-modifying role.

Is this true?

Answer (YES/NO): NO